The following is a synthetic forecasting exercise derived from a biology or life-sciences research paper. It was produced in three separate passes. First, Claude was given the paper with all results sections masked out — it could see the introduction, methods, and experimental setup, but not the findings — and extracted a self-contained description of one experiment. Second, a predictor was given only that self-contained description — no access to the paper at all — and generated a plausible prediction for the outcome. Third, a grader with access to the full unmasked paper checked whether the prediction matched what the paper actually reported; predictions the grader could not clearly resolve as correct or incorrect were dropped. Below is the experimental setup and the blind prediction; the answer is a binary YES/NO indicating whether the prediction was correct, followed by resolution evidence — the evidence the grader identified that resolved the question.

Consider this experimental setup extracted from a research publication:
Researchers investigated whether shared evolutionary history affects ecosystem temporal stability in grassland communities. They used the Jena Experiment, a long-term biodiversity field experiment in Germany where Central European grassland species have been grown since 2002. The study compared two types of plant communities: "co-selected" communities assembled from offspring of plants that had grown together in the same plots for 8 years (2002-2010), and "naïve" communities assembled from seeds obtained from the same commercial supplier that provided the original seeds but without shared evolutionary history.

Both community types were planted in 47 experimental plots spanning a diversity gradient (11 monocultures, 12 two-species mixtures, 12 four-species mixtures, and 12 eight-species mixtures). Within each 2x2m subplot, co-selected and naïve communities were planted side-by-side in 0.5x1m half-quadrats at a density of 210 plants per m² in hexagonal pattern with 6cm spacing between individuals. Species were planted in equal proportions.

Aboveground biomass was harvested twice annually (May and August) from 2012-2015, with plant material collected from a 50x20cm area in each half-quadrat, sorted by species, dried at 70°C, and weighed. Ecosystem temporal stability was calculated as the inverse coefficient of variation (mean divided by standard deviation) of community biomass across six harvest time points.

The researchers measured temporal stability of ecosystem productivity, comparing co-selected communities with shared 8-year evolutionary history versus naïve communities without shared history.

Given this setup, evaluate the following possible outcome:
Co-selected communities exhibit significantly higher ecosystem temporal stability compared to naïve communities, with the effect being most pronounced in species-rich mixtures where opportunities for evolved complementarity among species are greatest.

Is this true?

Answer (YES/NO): NO